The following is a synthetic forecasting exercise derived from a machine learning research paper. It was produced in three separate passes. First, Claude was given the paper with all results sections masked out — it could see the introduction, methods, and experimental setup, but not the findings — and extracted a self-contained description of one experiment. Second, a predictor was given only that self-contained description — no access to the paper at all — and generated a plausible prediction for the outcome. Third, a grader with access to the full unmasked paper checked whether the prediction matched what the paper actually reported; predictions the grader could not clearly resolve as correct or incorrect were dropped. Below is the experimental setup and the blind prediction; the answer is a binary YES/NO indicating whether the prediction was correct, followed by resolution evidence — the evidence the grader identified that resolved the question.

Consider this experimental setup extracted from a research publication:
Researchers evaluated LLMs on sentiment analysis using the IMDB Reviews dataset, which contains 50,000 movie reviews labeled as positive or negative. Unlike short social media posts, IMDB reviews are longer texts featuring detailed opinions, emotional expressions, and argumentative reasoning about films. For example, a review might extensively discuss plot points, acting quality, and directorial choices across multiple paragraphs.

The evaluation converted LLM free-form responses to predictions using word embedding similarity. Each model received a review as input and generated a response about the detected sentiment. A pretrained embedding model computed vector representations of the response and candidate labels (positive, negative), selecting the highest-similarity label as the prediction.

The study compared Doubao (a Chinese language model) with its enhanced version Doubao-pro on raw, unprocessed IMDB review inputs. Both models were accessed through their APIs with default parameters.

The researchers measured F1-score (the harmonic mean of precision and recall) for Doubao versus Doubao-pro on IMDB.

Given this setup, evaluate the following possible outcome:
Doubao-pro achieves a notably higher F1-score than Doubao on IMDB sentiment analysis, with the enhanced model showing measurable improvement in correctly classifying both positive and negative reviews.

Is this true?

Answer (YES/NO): NO